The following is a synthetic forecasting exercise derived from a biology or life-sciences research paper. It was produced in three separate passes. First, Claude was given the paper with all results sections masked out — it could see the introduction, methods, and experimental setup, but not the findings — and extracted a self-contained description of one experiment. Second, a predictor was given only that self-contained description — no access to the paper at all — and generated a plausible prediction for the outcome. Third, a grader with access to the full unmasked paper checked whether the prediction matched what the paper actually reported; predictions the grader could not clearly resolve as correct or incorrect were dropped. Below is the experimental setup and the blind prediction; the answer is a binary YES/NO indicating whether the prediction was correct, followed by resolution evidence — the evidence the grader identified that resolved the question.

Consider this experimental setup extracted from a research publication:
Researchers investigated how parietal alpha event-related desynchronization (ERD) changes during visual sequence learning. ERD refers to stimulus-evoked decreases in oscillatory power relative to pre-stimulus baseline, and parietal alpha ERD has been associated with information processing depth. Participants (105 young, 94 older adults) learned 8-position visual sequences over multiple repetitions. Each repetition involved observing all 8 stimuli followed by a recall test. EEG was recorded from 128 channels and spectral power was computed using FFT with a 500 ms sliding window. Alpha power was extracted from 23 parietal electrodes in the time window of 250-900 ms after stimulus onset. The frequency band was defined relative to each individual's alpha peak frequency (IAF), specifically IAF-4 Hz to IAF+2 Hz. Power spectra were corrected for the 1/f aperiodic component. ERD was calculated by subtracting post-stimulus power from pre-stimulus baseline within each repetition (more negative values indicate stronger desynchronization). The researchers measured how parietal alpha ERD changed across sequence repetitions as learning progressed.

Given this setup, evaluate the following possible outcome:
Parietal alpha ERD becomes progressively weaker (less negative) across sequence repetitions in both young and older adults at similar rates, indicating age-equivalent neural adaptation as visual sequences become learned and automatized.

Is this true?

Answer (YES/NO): NO